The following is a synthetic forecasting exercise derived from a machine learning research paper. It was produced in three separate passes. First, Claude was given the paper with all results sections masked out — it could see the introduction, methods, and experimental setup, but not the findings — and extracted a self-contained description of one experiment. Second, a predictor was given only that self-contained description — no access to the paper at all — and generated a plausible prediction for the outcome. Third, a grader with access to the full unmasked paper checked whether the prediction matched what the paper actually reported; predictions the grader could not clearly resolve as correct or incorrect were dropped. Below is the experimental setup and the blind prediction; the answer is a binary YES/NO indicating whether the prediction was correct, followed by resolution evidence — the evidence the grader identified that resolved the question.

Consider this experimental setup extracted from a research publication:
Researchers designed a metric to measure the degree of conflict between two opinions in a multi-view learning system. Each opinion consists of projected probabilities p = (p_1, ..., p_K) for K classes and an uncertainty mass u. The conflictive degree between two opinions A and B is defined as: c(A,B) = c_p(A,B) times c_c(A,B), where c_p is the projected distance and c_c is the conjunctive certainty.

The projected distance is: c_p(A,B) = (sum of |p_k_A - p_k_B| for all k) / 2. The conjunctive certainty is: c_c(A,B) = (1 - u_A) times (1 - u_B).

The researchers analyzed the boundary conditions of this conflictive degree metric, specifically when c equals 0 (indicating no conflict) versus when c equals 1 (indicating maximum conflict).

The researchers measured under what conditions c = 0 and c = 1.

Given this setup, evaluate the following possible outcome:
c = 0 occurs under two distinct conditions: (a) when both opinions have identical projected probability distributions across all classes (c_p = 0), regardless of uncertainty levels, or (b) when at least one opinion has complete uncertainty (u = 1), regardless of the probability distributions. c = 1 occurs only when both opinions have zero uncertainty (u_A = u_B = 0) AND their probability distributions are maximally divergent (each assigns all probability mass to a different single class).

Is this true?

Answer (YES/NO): YES